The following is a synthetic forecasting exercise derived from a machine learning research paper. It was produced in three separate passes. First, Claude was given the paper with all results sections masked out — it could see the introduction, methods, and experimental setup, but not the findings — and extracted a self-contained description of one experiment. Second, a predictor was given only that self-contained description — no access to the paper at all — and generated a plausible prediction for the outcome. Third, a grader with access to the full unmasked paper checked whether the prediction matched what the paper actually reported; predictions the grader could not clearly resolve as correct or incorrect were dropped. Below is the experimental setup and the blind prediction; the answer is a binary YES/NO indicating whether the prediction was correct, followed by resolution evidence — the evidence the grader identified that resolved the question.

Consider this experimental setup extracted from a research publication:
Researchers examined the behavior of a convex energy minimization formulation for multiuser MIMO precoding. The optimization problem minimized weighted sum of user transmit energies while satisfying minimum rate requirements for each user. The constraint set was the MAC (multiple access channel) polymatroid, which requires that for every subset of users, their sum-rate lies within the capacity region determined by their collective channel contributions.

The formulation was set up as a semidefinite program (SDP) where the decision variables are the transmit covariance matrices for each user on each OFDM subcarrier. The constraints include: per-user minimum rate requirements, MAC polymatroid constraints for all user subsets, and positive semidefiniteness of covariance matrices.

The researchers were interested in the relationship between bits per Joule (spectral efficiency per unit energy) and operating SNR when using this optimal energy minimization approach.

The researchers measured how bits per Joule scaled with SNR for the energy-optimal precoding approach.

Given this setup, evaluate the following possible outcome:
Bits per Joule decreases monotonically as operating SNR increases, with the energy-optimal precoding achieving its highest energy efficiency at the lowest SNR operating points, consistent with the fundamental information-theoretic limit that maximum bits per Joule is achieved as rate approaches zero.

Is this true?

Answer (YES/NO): NO